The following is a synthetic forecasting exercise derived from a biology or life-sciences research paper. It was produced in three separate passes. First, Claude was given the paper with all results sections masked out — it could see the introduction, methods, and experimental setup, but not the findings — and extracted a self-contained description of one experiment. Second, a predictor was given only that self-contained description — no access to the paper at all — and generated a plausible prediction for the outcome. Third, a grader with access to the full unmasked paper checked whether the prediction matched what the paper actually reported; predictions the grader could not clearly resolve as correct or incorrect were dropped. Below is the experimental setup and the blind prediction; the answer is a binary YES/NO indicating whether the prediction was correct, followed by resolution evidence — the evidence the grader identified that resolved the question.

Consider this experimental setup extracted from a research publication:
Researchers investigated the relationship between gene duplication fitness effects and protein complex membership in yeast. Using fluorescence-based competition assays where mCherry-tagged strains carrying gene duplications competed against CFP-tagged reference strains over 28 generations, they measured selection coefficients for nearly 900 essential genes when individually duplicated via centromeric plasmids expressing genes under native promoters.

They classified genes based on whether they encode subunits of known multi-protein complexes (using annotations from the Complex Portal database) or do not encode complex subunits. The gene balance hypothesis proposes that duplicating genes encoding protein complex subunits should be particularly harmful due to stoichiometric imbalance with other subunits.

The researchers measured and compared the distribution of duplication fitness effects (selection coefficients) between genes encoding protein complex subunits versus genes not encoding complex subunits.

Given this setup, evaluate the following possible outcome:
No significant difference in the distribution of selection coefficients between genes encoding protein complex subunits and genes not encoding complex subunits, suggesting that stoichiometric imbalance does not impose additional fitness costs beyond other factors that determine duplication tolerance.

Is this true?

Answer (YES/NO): YES